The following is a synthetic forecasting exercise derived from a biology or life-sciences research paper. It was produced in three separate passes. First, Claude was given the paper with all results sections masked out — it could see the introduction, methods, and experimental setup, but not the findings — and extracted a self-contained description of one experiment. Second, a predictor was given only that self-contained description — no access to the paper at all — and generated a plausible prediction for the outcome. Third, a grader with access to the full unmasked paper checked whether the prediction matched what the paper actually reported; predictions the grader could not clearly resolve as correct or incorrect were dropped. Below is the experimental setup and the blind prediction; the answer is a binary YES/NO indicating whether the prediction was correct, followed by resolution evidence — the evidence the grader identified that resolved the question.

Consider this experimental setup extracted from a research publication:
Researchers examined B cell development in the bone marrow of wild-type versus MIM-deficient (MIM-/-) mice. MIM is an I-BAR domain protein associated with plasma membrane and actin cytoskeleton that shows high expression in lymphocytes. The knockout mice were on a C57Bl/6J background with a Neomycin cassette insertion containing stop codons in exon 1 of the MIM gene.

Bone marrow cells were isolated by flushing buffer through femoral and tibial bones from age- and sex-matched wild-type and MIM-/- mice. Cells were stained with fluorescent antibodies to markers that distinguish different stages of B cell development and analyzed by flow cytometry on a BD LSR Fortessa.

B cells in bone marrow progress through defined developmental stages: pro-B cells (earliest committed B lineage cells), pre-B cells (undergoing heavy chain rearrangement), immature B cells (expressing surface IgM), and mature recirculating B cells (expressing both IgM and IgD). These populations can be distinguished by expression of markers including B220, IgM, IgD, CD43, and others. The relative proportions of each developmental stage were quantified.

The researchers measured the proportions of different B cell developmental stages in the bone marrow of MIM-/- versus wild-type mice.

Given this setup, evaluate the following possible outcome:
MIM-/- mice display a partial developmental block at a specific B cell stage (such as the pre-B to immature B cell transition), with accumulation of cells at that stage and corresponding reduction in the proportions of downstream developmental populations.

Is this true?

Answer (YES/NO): NO